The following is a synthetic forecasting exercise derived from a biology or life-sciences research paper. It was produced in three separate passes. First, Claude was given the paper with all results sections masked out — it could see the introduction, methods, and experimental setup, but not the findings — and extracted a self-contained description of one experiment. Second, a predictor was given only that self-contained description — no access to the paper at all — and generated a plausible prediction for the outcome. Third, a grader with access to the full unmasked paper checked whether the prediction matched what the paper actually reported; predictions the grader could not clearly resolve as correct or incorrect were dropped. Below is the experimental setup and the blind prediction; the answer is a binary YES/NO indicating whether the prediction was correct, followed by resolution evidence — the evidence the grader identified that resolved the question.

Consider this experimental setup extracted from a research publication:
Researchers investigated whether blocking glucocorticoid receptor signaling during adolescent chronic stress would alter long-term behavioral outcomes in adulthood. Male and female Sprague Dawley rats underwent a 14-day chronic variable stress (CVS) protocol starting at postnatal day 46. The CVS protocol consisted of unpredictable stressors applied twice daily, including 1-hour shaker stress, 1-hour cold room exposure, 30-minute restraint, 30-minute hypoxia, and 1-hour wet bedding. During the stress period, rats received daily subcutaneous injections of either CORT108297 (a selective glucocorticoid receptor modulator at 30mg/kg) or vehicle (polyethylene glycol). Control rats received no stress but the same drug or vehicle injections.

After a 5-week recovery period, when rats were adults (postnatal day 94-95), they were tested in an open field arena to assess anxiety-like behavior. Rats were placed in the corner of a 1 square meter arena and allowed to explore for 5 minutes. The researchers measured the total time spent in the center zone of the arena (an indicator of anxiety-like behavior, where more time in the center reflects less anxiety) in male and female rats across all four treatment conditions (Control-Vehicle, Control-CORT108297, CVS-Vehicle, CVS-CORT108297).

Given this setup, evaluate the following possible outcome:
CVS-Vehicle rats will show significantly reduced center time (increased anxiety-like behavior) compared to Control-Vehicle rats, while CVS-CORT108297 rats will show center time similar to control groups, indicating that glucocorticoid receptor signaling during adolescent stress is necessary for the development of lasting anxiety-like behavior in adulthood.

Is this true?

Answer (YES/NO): NO